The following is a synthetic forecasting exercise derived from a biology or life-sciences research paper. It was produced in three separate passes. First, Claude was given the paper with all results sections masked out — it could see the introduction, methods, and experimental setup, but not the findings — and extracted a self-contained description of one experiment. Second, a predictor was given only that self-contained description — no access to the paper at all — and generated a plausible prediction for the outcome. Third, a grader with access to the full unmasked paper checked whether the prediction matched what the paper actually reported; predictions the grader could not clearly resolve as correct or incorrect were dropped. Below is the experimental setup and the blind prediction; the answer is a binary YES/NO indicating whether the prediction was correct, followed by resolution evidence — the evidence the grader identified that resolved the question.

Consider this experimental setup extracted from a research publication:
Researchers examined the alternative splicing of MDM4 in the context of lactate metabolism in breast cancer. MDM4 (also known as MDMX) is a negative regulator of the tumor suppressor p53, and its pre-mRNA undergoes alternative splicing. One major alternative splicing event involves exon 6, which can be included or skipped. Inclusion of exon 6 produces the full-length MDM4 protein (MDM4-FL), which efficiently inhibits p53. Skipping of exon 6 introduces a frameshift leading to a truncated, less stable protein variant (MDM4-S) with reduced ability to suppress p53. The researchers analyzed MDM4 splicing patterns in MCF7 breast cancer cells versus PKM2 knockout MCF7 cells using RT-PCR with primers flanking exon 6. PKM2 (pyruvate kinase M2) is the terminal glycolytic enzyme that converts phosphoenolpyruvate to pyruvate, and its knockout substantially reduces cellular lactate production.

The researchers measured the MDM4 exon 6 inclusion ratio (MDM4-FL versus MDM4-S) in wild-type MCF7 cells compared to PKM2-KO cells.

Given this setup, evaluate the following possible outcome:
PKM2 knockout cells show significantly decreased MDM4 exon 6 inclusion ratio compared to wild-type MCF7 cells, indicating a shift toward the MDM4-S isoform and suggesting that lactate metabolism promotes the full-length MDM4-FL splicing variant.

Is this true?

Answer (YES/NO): YES